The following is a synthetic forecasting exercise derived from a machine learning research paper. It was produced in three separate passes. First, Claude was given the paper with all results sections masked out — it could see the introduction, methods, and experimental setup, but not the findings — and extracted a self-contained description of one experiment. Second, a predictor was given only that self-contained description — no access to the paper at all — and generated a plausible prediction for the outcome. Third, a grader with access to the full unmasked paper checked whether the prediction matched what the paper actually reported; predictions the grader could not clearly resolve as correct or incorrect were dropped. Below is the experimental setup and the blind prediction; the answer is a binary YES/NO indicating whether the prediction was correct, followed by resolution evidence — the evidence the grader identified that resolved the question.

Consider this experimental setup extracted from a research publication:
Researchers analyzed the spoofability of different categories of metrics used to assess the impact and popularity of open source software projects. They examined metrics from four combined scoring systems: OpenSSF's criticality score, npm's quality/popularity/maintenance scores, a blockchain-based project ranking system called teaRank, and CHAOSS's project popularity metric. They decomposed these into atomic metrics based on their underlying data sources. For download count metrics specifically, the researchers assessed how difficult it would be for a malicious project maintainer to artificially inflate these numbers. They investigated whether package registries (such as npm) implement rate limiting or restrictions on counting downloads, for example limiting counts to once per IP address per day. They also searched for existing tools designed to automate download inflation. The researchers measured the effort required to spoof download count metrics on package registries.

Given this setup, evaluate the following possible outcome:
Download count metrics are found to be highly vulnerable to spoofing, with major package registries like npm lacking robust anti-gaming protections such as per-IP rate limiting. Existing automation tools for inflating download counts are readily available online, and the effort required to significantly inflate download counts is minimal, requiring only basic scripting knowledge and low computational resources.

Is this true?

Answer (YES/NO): YES